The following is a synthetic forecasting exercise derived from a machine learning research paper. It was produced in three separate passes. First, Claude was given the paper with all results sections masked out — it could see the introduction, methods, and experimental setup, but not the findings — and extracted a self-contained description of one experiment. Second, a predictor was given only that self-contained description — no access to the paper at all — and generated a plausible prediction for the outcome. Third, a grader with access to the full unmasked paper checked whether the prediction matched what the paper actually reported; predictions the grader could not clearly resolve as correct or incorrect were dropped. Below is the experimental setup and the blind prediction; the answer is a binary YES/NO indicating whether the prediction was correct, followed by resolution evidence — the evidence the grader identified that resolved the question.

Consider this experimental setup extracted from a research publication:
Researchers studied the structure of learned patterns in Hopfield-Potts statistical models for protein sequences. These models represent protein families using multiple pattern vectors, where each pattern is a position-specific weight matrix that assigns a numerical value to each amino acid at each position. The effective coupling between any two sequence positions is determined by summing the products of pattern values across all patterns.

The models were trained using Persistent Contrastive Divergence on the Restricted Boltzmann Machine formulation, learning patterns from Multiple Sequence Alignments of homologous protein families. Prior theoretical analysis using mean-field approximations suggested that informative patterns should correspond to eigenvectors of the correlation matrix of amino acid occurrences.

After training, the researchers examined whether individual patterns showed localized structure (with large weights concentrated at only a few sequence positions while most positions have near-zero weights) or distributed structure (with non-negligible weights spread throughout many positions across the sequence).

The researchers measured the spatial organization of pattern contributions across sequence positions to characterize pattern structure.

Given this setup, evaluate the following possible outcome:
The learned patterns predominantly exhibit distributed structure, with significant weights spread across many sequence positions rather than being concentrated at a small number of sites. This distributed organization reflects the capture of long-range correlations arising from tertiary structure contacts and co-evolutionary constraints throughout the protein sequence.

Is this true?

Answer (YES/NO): YES